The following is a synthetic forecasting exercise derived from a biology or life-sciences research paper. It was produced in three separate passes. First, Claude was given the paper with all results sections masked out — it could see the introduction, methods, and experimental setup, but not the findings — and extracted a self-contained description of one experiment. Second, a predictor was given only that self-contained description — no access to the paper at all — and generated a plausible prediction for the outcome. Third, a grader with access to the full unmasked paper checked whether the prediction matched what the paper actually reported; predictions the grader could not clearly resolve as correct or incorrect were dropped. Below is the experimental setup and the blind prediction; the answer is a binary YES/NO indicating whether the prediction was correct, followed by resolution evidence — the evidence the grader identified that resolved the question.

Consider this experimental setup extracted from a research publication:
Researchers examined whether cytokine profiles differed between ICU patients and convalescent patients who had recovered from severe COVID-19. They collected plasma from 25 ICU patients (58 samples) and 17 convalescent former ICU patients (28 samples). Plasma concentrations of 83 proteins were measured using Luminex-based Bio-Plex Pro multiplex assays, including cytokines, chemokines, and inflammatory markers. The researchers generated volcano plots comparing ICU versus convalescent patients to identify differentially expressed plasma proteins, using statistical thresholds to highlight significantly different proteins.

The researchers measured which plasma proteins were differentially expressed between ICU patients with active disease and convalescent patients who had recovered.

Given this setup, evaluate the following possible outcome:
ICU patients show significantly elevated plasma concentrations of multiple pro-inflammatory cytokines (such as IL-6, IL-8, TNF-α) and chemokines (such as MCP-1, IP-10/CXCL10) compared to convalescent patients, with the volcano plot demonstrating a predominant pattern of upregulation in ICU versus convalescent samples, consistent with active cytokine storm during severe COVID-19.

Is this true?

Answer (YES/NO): YES